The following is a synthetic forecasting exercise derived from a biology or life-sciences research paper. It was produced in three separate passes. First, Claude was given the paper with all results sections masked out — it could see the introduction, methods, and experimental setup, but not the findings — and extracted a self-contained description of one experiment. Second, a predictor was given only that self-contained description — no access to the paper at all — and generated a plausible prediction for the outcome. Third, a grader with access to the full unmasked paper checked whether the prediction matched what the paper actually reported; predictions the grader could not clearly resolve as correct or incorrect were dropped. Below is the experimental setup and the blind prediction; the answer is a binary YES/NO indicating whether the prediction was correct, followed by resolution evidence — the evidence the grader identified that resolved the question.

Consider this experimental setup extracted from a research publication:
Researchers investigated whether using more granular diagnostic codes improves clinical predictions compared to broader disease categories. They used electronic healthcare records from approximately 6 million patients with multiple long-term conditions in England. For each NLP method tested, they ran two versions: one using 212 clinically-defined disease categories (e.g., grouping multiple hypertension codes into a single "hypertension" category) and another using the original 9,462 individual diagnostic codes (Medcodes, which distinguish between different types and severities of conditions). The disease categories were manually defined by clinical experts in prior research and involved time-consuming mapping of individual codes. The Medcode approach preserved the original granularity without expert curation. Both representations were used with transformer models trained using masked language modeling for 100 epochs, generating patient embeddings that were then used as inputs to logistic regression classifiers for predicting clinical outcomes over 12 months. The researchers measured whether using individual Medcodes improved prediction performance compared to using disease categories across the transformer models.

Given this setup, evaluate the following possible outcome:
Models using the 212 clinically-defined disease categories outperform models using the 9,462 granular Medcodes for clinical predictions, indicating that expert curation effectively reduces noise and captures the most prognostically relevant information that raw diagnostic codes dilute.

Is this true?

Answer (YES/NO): NO